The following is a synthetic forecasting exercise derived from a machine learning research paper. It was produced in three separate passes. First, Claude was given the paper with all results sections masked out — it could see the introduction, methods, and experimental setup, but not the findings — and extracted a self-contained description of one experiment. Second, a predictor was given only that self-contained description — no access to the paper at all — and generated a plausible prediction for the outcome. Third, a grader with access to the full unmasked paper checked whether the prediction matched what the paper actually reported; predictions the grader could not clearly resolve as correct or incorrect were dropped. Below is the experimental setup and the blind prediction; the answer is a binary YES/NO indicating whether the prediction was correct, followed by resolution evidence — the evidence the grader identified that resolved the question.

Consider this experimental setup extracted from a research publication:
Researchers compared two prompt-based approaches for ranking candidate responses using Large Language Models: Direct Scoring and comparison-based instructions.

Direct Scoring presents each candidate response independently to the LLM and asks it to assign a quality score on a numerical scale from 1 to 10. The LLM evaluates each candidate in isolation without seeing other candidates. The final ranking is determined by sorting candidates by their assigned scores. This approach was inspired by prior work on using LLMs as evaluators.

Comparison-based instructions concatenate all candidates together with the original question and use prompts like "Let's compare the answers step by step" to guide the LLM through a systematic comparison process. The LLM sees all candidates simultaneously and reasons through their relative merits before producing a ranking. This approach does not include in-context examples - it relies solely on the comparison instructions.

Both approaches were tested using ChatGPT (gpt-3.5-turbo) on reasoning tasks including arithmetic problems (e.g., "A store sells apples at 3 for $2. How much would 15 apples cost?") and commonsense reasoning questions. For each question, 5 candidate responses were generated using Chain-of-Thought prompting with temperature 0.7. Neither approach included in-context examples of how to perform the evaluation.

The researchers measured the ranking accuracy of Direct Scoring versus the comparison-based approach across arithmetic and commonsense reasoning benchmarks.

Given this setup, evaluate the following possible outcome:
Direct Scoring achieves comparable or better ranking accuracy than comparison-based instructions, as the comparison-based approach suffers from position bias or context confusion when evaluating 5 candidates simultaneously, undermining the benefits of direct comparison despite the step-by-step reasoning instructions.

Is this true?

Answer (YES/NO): NO